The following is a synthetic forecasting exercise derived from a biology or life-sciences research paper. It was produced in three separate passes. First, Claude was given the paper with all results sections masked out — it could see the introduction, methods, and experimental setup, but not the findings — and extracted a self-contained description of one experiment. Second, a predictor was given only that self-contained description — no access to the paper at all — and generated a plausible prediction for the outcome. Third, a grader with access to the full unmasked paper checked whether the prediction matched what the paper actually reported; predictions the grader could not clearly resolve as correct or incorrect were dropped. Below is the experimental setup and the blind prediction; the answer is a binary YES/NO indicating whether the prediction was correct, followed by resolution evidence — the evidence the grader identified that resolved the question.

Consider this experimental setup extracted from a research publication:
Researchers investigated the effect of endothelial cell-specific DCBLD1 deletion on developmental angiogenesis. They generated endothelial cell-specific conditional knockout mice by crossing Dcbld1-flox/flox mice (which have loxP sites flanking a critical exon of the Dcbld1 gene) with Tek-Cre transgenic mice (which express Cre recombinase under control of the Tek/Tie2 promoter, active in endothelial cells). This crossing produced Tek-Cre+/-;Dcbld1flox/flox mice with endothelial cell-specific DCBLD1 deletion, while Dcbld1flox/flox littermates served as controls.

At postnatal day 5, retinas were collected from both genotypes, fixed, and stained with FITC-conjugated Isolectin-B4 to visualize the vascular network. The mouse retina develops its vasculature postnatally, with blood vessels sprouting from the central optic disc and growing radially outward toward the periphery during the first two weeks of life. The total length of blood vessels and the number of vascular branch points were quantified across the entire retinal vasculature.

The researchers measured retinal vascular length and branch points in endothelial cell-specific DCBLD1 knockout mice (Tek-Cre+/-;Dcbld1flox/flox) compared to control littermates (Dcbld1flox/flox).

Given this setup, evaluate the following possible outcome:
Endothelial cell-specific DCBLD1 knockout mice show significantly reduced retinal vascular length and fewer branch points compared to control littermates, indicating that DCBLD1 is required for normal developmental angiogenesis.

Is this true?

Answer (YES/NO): YES